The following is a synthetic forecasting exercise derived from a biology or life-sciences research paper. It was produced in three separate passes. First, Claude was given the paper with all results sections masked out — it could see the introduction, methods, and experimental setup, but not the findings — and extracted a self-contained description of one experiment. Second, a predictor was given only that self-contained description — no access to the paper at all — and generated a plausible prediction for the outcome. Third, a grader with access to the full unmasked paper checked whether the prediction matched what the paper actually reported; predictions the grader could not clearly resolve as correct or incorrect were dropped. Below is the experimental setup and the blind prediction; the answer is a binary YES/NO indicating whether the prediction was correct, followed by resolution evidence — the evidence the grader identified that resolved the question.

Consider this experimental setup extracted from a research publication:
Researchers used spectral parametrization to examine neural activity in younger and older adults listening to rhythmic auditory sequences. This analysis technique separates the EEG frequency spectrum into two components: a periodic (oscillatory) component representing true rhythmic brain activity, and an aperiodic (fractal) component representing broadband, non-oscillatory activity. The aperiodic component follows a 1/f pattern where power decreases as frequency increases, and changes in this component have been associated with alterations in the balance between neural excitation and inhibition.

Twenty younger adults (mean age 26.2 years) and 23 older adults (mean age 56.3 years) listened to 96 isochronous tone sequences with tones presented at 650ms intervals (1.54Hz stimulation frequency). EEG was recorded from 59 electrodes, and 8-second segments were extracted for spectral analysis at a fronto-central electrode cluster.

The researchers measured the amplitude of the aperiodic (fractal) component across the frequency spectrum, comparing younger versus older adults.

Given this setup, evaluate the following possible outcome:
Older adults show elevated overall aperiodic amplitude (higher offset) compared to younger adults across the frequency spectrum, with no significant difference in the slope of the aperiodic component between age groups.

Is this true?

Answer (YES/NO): YES